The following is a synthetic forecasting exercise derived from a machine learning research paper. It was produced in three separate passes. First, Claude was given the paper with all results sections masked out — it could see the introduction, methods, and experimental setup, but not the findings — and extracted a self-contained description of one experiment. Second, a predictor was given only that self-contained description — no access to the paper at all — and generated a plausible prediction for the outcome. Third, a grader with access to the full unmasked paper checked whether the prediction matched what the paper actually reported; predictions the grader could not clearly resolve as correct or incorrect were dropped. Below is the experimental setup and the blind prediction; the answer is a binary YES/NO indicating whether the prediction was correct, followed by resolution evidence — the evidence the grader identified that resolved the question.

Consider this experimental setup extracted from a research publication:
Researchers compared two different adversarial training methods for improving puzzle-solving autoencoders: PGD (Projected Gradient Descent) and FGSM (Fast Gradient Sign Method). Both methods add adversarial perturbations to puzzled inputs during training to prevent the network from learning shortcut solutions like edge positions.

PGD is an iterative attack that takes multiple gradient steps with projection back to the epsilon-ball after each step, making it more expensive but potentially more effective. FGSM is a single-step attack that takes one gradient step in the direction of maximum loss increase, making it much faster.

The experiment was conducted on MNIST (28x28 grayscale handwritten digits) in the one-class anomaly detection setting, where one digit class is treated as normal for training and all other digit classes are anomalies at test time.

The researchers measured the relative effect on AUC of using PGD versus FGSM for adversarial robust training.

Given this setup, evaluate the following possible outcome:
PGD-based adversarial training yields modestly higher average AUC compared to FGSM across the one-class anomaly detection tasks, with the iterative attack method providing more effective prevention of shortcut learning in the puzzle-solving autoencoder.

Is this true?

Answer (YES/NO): NO